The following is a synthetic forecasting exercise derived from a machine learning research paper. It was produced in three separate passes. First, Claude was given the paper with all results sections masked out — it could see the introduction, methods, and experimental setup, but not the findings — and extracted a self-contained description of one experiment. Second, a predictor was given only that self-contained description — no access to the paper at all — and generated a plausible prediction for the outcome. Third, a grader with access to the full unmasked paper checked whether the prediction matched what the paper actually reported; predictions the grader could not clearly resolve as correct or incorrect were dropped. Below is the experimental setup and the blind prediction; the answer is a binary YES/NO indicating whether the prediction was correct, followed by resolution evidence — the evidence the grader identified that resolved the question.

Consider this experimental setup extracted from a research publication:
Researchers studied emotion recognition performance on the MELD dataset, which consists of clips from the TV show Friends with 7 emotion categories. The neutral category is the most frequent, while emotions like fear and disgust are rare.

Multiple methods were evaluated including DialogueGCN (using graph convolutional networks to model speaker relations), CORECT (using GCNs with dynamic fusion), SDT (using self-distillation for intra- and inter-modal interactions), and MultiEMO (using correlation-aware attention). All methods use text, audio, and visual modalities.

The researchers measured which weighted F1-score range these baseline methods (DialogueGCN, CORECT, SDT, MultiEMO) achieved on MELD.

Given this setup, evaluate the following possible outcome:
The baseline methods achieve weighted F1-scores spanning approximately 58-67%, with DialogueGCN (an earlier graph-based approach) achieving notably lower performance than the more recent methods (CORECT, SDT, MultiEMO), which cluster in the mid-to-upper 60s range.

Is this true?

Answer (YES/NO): YES